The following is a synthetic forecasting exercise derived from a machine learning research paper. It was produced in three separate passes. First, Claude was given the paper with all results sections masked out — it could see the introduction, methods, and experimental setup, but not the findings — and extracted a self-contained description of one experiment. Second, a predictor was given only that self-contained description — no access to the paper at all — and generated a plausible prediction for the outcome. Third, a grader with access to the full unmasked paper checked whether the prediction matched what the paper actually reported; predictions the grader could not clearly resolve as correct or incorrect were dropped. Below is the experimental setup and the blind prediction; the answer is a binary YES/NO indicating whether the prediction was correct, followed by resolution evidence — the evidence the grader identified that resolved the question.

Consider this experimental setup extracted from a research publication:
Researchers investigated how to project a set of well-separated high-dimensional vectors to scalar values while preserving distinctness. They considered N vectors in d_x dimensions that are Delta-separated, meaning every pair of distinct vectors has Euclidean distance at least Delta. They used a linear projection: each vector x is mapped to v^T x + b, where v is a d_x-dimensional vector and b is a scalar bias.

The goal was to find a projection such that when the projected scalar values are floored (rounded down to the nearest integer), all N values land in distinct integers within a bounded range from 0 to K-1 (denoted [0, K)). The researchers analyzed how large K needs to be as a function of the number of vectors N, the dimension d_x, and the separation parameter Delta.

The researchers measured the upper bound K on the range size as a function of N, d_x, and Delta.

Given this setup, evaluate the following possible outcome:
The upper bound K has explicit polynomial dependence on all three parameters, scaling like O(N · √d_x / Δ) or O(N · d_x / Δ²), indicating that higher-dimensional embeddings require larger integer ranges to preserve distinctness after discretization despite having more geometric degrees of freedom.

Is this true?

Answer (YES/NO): NO